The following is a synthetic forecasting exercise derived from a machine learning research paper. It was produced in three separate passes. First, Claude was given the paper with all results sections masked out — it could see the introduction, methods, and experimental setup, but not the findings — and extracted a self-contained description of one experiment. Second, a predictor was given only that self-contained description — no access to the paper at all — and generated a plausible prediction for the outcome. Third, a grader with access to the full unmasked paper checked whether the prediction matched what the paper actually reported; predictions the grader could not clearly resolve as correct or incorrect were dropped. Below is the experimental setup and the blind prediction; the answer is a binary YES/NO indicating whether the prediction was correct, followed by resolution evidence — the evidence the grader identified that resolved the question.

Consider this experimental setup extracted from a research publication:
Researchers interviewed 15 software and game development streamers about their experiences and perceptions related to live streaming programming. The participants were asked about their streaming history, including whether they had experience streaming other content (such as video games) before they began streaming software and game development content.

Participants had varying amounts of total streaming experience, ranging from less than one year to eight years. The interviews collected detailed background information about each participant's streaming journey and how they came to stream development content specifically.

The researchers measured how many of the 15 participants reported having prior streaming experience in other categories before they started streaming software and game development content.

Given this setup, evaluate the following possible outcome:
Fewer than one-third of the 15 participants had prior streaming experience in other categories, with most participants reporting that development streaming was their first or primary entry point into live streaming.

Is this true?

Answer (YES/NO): NO